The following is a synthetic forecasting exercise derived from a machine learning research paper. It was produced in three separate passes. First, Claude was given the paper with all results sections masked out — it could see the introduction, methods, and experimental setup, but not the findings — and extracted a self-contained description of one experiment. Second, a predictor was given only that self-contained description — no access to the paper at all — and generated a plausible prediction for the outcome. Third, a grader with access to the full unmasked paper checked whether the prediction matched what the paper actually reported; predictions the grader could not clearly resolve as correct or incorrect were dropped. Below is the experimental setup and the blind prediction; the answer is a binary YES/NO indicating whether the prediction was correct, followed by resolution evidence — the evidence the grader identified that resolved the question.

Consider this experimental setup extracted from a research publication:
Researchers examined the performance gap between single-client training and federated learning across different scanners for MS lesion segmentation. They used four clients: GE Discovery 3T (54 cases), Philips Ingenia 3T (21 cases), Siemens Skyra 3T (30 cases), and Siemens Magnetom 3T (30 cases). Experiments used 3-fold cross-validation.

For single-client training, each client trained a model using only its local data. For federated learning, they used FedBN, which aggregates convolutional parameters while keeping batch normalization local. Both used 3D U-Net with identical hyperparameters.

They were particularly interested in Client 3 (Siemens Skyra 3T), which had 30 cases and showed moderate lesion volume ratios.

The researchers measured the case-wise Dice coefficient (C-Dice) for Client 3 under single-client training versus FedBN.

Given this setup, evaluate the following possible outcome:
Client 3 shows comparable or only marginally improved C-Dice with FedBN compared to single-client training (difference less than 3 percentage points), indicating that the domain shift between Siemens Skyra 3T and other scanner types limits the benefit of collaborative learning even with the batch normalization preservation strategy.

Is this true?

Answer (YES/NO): NO